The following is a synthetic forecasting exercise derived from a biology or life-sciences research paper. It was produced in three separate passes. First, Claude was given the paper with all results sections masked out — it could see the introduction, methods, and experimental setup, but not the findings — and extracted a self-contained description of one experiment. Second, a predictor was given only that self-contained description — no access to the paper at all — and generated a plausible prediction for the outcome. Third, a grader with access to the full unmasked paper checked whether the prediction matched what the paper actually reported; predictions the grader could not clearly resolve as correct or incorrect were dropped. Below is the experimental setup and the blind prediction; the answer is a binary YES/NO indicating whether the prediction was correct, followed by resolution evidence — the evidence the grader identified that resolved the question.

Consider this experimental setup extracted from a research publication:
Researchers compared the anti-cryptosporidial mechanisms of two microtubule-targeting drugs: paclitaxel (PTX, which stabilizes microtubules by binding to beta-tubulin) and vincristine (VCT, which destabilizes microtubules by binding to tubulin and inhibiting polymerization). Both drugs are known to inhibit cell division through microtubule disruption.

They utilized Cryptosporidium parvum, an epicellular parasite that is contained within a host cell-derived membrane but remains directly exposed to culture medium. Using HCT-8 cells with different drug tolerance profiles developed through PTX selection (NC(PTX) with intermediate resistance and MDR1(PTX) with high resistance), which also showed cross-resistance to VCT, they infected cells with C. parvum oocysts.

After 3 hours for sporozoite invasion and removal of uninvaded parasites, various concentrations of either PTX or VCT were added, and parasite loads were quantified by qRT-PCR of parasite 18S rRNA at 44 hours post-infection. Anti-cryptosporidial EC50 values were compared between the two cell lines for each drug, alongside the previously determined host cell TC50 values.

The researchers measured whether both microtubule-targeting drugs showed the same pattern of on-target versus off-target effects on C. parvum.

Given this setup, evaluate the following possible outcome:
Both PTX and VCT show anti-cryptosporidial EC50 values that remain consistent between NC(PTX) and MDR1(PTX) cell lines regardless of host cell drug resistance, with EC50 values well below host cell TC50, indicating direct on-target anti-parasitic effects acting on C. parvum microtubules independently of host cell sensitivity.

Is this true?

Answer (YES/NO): NO